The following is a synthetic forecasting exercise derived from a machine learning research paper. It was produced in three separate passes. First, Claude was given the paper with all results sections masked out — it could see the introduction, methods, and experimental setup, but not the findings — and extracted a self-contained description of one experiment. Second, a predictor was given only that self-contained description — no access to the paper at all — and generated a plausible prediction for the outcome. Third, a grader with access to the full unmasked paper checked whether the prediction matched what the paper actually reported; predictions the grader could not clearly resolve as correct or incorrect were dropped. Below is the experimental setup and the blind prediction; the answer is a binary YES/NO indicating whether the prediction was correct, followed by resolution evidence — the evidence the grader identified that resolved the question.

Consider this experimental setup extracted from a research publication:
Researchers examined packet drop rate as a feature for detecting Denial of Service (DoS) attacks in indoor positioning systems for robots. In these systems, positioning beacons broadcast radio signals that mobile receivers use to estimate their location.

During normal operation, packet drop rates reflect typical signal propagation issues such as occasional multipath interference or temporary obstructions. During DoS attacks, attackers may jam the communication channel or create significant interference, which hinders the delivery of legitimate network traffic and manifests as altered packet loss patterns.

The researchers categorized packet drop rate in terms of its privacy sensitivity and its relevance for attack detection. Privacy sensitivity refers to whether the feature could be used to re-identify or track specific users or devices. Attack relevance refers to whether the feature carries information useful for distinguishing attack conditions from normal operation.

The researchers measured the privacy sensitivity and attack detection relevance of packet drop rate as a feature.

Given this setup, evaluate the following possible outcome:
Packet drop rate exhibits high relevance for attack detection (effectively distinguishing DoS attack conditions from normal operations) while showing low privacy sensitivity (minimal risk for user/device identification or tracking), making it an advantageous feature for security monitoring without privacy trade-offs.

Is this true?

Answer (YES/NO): YES